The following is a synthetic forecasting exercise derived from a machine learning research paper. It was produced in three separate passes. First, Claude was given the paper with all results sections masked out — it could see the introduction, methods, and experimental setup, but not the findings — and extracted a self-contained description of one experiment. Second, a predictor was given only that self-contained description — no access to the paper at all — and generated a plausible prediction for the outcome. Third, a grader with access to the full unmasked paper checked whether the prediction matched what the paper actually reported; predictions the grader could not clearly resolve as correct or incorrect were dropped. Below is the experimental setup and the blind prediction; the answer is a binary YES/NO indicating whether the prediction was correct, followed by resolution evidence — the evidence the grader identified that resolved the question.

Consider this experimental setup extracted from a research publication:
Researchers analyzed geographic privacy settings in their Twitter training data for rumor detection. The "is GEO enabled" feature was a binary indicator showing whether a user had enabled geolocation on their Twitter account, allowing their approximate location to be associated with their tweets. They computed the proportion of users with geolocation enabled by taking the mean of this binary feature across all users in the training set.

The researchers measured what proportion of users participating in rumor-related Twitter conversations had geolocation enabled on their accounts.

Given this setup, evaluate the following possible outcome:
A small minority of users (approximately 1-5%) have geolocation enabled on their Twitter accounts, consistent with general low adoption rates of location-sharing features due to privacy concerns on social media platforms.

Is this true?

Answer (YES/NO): NO